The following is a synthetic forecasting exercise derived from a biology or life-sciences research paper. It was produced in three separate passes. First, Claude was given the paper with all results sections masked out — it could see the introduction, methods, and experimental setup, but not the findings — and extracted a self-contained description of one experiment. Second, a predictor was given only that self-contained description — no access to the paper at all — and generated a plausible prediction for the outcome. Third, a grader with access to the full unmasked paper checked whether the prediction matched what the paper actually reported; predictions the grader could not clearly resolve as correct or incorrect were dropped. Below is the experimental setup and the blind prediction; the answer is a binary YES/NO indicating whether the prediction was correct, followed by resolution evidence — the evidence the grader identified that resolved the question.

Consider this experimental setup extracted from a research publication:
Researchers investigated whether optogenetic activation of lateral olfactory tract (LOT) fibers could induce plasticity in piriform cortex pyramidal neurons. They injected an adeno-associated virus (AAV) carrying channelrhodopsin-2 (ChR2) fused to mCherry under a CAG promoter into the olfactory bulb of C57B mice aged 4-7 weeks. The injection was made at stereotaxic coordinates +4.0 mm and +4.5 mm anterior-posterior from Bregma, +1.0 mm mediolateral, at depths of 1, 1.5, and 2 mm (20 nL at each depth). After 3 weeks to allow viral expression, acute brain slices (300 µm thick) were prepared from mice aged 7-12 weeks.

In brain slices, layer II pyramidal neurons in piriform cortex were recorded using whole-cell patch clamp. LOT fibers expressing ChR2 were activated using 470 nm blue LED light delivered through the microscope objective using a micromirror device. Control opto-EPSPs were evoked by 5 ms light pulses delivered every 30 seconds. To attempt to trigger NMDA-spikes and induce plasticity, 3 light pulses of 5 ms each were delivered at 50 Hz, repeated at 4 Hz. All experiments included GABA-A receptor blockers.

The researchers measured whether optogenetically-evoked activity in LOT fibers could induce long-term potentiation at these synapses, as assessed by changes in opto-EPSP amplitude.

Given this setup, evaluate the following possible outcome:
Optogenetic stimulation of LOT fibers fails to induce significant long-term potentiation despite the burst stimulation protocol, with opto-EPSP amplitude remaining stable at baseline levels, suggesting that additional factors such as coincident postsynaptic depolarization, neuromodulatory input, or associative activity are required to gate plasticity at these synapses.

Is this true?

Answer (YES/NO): NO